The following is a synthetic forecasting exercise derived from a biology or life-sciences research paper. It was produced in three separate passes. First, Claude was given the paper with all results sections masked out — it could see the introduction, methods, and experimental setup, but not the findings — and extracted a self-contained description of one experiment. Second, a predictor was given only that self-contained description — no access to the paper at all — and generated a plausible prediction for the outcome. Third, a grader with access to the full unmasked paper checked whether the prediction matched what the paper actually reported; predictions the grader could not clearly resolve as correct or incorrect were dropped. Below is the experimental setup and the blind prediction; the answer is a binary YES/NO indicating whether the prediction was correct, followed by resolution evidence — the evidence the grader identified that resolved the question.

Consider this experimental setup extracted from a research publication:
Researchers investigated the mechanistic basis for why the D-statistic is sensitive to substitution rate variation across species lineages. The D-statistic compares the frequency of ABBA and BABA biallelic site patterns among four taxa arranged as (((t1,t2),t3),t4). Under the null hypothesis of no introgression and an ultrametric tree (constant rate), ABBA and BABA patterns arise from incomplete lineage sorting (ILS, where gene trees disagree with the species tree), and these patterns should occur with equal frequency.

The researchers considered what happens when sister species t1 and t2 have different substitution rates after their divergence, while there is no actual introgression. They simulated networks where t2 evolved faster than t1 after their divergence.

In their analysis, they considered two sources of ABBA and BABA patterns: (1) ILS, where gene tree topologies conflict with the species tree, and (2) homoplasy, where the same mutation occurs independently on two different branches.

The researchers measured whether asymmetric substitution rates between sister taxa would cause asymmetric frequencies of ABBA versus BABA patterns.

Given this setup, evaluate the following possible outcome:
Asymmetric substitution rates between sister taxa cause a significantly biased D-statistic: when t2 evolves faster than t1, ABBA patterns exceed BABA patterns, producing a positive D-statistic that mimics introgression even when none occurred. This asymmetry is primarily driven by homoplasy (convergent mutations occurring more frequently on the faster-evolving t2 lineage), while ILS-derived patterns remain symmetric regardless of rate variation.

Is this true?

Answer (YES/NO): YES